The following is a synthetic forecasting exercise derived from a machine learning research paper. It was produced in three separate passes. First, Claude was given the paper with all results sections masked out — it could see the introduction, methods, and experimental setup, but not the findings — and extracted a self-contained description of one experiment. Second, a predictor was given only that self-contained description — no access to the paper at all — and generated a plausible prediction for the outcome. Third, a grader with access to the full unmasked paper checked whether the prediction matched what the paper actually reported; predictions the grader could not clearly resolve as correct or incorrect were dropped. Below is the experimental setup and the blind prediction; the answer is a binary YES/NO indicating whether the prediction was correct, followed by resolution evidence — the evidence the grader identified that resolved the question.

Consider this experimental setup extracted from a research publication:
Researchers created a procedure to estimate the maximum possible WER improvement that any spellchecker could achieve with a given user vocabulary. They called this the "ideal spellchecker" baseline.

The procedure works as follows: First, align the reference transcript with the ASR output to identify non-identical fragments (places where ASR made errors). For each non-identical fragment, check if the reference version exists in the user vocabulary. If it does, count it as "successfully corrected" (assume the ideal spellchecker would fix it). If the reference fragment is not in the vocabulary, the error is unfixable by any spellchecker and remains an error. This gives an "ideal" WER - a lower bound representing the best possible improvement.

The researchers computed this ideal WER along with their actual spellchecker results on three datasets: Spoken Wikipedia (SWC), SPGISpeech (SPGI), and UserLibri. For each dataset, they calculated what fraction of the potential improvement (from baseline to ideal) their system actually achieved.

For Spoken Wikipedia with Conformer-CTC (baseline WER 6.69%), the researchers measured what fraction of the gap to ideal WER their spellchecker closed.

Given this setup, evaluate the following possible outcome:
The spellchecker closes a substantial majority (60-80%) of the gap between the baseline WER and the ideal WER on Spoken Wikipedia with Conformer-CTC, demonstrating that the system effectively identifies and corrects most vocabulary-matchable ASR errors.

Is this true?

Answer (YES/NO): YES